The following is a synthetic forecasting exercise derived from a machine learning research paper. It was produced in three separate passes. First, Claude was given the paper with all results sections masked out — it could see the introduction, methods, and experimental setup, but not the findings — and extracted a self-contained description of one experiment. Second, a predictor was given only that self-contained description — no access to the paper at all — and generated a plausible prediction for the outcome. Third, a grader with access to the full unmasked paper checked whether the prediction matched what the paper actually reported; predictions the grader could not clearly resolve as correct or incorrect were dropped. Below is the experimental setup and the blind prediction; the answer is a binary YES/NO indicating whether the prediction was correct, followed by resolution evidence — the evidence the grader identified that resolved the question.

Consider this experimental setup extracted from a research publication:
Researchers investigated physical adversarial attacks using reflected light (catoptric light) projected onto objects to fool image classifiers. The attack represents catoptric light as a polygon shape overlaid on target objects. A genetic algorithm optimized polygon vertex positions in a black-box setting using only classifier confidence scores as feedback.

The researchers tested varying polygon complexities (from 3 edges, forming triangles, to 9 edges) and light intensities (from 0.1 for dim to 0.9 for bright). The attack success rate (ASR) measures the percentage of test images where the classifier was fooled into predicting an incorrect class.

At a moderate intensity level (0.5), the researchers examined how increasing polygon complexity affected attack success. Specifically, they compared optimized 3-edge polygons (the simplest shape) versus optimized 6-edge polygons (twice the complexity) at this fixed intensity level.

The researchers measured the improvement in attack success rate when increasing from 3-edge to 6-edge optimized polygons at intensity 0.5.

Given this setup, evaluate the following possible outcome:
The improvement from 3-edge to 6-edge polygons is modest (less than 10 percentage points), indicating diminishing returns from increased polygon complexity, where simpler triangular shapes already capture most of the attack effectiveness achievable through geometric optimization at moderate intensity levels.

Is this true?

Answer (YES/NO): NO